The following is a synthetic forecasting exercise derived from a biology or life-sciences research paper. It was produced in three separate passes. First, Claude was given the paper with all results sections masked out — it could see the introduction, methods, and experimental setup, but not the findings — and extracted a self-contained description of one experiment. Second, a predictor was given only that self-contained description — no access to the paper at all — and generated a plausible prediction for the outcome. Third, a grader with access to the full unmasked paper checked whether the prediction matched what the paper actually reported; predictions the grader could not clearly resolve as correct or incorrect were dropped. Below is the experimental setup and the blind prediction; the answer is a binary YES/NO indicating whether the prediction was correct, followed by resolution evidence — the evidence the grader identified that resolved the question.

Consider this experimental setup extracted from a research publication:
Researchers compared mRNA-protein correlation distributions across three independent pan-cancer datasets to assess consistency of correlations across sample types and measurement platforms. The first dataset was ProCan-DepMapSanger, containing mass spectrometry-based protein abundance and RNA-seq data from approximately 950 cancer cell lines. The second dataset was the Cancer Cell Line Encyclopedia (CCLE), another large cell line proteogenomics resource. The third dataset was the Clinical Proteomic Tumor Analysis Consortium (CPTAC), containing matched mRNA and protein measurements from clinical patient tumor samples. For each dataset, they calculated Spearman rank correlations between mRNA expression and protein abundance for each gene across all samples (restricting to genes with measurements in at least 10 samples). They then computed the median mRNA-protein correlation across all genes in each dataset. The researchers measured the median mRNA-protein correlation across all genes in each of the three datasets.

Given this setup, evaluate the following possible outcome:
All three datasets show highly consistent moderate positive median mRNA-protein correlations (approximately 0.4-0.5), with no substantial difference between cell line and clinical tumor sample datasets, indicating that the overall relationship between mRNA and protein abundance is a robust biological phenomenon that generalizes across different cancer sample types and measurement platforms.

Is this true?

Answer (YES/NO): NO